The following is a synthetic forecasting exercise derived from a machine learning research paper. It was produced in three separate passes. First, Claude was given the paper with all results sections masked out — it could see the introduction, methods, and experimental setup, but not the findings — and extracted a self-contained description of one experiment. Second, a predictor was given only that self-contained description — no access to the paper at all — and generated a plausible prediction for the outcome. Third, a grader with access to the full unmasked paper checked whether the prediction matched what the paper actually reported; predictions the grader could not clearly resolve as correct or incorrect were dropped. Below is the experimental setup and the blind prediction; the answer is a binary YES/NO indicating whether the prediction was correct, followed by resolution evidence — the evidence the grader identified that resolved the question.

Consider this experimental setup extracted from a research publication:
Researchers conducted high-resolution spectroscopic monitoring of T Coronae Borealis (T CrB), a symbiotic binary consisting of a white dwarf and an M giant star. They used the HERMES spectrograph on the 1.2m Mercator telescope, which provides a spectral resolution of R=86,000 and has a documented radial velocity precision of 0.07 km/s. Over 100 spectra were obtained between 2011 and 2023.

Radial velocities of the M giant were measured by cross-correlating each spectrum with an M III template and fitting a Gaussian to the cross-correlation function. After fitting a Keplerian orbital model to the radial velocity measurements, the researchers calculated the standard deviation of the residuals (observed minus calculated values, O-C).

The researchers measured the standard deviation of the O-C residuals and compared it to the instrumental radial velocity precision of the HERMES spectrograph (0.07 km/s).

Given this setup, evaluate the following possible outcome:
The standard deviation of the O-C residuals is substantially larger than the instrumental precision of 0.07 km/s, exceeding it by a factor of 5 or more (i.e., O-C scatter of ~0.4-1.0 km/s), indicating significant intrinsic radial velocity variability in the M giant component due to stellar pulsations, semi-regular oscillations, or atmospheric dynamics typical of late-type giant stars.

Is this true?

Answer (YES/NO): YES